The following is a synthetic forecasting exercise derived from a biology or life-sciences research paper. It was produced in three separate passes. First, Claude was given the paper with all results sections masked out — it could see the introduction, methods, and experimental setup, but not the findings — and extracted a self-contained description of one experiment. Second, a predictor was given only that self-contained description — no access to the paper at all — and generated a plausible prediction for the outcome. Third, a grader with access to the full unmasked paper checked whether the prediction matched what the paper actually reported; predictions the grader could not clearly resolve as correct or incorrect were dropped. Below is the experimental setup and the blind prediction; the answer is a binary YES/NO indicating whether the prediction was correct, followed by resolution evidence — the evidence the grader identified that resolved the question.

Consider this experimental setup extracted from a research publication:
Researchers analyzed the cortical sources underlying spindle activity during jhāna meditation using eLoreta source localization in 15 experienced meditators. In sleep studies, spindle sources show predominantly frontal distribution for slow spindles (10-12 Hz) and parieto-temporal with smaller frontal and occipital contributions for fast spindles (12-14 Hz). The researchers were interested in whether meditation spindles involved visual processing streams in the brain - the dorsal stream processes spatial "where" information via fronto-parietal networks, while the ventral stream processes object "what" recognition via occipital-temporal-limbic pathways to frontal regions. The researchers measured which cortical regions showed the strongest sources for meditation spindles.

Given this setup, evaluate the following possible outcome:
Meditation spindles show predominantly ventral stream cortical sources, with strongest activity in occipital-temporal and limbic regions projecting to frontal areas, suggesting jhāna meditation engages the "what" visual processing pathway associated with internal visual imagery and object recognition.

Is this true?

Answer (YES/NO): NO